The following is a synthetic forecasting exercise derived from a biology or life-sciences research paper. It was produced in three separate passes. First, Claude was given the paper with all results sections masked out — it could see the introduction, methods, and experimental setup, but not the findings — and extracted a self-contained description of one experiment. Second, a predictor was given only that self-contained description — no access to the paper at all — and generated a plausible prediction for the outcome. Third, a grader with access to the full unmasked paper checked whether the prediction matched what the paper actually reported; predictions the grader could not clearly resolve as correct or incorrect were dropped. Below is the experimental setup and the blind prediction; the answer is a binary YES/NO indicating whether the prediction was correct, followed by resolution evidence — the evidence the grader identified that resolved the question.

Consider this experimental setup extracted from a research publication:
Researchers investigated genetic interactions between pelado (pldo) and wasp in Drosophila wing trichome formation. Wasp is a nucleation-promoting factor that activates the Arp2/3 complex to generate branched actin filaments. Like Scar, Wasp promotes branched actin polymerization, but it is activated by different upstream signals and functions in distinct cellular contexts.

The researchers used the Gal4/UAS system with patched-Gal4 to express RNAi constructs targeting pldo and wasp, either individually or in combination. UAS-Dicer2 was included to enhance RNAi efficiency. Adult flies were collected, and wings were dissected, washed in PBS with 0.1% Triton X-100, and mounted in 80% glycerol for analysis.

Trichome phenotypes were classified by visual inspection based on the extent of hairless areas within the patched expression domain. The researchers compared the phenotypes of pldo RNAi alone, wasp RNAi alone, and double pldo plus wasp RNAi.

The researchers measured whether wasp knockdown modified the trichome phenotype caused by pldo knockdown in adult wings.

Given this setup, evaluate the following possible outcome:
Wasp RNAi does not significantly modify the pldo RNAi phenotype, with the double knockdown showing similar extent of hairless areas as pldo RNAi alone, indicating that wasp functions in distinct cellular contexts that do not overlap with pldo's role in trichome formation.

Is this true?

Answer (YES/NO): YES